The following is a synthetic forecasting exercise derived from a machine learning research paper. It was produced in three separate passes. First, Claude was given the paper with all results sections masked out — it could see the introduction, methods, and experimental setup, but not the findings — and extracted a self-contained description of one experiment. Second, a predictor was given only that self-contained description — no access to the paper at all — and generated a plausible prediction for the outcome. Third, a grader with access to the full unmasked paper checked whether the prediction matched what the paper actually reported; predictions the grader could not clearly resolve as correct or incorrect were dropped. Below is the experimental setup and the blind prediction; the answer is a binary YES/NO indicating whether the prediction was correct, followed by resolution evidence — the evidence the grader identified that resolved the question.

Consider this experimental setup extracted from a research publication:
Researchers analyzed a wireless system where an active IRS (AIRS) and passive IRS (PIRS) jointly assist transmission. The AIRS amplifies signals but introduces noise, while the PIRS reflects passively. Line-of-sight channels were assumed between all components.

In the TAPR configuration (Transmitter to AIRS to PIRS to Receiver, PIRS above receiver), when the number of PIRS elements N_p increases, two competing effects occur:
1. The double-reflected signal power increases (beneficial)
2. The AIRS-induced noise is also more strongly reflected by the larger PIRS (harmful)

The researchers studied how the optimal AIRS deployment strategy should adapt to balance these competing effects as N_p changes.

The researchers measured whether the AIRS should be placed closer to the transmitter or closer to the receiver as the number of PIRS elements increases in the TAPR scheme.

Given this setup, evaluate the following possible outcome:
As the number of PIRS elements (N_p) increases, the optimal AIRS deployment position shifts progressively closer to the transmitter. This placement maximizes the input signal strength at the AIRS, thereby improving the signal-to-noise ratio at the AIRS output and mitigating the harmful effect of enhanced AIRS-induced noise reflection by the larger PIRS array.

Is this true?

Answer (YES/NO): YES